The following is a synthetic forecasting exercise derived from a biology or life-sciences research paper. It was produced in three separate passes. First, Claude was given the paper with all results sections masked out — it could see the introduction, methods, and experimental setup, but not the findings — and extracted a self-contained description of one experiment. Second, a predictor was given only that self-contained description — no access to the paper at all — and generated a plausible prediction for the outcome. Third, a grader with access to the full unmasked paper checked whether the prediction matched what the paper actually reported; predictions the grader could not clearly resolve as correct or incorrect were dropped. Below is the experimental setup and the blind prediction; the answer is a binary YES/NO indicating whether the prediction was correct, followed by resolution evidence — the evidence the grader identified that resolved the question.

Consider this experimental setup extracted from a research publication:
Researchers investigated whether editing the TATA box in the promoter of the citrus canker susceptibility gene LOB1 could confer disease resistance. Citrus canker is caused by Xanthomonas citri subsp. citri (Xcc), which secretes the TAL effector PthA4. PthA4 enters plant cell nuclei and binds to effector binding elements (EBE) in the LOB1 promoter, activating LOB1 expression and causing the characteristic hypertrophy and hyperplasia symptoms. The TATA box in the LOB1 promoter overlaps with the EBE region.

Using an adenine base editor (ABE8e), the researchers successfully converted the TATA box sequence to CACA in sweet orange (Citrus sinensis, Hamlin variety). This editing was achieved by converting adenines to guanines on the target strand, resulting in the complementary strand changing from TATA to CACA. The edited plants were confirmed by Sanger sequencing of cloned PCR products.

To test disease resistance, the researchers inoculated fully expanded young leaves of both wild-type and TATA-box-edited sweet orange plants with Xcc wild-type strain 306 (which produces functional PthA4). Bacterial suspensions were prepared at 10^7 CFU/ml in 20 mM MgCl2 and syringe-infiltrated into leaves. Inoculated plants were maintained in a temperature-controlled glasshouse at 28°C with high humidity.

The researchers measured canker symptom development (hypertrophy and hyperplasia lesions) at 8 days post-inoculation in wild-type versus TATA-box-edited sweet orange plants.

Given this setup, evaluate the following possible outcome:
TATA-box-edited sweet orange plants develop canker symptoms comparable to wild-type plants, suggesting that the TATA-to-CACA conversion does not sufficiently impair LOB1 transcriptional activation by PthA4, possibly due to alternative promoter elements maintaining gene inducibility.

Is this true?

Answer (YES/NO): NO